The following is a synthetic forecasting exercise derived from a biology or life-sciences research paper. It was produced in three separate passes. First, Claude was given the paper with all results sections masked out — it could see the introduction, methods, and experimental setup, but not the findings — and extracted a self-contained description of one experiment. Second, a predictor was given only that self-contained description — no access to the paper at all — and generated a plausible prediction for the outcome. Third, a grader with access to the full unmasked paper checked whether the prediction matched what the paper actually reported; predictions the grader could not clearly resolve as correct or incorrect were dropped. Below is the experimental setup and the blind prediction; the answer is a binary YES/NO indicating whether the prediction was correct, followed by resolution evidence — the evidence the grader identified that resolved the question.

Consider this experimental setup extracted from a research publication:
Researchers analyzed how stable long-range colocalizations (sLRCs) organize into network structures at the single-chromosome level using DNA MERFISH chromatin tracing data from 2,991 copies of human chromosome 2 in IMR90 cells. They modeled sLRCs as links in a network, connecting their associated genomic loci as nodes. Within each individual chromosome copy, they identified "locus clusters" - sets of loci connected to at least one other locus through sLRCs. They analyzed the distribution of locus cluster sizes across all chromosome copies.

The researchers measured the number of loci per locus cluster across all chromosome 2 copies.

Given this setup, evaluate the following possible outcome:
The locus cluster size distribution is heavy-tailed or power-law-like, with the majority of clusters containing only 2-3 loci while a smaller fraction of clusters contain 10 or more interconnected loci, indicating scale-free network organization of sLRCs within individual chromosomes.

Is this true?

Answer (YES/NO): YES